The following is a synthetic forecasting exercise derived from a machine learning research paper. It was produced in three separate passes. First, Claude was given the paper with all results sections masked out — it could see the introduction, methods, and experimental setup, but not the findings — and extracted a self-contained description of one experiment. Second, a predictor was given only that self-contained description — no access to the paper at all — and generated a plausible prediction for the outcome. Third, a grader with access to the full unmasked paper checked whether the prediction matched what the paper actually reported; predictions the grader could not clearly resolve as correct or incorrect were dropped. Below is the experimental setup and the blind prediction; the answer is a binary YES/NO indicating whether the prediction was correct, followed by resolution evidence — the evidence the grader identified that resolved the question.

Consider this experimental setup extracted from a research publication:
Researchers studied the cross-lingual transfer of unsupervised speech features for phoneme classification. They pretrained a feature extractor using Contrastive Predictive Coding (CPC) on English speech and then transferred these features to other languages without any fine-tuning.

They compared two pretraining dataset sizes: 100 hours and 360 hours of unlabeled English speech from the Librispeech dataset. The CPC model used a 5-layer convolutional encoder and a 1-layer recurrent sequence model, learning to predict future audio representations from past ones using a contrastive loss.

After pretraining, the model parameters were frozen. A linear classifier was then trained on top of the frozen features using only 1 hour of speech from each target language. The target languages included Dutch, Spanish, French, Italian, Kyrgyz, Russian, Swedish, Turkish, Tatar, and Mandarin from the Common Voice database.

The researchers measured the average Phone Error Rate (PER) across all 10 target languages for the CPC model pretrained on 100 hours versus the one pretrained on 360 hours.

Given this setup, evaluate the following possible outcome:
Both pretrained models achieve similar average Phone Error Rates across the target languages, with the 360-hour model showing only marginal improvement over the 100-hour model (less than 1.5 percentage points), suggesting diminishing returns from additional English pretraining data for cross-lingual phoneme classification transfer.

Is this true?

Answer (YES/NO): YES